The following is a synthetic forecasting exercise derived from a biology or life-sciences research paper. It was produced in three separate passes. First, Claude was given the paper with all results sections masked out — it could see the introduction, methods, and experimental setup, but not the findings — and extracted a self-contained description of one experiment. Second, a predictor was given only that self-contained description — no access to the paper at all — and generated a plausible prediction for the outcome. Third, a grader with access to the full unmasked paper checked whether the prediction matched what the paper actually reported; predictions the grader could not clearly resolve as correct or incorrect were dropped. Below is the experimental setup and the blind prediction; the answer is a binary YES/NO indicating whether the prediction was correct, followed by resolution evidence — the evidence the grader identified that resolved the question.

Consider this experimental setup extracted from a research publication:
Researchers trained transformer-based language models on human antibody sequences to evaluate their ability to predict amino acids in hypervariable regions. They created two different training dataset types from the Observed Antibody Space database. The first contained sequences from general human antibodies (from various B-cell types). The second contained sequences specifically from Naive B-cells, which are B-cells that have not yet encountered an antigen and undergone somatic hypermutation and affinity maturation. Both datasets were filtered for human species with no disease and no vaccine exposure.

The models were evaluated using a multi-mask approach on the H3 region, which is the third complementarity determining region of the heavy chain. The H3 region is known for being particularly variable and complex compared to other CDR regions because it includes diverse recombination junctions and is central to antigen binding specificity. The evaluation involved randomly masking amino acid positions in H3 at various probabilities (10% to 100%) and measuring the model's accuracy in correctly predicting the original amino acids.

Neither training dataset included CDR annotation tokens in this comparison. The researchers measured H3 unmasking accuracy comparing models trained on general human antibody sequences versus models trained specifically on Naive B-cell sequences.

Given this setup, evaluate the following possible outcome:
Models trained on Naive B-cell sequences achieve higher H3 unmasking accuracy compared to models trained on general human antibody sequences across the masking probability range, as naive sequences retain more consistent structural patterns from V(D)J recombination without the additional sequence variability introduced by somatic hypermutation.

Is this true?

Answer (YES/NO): YES